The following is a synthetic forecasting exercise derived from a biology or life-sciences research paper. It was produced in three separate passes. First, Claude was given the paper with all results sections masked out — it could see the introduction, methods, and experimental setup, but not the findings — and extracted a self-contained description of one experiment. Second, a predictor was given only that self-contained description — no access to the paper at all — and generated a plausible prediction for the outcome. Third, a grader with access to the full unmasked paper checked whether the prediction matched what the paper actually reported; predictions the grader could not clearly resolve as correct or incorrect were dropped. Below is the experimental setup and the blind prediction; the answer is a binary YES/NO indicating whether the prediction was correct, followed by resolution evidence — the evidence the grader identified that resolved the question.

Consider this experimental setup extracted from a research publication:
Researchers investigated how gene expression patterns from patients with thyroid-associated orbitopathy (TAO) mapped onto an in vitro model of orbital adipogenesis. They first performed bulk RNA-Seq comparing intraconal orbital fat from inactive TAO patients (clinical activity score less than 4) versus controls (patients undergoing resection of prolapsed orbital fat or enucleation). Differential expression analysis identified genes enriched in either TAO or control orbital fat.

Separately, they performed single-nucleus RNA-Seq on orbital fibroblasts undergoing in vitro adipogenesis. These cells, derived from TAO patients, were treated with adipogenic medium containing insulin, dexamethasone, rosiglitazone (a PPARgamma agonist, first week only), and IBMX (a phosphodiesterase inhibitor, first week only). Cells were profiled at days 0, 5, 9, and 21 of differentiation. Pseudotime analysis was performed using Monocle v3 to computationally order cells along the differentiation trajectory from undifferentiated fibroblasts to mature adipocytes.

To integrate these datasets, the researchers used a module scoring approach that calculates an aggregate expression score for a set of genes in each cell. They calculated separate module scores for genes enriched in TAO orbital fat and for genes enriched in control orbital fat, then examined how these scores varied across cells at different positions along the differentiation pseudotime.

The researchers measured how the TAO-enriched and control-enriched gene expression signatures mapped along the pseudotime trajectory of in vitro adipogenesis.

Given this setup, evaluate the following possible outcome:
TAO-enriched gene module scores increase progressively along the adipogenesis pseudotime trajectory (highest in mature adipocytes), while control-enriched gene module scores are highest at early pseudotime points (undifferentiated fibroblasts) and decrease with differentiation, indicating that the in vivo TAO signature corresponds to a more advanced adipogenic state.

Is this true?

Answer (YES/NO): YES